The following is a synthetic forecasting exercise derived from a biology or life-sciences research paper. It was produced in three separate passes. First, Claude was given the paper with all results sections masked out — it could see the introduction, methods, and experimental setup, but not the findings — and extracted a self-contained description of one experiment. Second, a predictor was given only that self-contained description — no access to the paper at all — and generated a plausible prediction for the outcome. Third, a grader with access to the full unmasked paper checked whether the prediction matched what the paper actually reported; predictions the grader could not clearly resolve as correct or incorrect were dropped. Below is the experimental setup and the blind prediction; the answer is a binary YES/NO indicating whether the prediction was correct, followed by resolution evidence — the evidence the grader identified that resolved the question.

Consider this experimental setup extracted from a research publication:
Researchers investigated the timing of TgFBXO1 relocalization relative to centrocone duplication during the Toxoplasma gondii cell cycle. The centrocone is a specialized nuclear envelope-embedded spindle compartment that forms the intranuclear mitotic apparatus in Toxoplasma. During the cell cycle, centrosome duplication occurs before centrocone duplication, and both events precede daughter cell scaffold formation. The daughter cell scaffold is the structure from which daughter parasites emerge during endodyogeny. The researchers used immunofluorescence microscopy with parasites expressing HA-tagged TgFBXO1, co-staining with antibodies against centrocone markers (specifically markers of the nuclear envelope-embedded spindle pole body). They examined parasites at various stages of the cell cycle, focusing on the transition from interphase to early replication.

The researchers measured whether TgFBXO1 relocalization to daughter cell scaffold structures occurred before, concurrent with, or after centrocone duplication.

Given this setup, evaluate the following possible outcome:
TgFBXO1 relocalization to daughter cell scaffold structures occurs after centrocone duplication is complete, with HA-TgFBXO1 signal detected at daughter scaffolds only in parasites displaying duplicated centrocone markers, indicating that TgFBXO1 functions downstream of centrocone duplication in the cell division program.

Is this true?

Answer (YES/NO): YES